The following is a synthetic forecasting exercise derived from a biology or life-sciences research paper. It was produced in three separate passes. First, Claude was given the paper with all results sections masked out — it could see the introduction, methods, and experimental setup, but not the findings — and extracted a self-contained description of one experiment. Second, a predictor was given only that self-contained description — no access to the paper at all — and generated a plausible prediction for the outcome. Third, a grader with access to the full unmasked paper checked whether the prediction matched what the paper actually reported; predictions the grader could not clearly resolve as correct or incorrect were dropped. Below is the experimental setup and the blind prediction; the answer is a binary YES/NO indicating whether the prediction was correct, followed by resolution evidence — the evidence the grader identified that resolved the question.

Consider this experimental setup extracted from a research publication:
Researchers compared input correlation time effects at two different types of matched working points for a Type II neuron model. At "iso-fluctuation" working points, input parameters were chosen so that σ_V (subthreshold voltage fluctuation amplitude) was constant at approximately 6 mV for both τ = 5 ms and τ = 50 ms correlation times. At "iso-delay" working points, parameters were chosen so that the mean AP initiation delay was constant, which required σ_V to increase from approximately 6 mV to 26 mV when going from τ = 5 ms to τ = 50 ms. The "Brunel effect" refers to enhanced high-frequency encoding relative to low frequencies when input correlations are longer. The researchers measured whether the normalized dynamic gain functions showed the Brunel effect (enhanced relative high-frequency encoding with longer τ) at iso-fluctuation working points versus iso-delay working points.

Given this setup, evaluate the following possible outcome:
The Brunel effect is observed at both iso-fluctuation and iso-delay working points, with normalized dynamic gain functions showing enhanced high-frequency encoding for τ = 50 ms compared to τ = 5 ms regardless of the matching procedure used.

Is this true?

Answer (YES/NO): NO